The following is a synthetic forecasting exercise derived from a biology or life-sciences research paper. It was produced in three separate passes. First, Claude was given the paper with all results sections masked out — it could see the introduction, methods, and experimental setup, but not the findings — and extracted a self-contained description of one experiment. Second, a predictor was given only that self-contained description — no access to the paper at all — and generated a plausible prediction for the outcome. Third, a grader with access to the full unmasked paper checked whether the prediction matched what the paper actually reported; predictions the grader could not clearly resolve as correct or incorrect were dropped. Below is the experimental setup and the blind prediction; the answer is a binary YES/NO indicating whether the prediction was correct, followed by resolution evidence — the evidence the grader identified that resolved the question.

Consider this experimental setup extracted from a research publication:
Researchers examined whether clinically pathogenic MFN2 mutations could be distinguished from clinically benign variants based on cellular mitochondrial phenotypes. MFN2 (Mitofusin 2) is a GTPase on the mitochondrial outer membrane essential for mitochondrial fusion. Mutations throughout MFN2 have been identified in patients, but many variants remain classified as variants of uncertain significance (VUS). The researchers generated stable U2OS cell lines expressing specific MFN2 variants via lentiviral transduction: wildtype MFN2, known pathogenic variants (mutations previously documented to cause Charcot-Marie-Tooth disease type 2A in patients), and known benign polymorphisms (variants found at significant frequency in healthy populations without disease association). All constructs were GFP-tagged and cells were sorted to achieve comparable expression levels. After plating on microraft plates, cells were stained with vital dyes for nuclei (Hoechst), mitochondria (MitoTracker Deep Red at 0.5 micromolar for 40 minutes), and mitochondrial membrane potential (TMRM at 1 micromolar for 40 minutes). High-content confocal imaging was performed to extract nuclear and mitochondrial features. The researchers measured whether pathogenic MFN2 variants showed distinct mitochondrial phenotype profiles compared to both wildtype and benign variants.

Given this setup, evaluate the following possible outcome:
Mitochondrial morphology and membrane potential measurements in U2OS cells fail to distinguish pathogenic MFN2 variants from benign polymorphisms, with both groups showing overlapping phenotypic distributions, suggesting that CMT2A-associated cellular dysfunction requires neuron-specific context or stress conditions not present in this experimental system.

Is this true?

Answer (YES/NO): NO